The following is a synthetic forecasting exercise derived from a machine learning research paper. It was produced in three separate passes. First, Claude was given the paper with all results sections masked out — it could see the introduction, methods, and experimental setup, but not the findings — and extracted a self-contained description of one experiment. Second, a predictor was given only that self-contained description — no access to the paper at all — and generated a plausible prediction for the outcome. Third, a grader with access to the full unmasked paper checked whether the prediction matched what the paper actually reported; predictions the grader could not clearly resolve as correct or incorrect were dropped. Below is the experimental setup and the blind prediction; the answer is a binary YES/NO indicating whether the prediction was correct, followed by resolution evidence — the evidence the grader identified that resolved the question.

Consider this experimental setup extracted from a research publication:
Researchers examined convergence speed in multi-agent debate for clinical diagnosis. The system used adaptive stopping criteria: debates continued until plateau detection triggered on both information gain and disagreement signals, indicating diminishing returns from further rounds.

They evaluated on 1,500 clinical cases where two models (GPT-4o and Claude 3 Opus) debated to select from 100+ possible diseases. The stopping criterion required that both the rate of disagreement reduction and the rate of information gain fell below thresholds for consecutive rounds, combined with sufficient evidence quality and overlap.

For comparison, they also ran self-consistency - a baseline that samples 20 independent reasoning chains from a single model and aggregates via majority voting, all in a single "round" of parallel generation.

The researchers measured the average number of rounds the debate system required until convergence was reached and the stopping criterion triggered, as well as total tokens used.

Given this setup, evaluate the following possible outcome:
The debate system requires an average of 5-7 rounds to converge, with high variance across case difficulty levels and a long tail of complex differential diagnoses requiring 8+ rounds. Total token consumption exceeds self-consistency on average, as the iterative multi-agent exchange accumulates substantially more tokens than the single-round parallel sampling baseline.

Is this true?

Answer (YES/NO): NO